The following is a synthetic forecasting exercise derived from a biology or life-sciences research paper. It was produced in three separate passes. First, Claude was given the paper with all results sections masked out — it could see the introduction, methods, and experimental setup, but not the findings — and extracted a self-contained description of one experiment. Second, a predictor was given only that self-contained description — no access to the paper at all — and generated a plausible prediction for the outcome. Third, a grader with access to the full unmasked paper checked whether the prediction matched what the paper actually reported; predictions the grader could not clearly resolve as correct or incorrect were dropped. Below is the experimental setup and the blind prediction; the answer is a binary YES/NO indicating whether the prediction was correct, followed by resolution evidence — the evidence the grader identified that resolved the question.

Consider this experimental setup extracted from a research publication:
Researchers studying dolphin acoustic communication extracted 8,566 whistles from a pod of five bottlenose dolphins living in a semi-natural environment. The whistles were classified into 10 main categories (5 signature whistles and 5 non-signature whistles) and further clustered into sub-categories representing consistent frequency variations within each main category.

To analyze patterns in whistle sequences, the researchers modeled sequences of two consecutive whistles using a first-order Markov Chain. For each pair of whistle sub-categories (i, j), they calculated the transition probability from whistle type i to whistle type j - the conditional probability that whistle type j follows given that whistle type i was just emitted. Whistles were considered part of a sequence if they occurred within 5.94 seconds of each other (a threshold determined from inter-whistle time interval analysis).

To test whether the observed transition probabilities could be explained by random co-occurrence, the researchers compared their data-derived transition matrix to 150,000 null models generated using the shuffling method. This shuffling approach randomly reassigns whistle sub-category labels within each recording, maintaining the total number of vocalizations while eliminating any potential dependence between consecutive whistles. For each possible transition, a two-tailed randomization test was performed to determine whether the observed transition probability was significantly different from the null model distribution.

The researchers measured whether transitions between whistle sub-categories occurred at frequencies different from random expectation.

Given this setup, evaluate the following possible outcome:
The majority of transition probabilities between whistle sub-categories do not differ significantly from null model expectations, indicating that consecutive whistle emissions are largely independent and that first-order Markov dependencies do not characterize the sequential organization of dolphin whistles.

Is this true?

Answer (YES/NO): NO